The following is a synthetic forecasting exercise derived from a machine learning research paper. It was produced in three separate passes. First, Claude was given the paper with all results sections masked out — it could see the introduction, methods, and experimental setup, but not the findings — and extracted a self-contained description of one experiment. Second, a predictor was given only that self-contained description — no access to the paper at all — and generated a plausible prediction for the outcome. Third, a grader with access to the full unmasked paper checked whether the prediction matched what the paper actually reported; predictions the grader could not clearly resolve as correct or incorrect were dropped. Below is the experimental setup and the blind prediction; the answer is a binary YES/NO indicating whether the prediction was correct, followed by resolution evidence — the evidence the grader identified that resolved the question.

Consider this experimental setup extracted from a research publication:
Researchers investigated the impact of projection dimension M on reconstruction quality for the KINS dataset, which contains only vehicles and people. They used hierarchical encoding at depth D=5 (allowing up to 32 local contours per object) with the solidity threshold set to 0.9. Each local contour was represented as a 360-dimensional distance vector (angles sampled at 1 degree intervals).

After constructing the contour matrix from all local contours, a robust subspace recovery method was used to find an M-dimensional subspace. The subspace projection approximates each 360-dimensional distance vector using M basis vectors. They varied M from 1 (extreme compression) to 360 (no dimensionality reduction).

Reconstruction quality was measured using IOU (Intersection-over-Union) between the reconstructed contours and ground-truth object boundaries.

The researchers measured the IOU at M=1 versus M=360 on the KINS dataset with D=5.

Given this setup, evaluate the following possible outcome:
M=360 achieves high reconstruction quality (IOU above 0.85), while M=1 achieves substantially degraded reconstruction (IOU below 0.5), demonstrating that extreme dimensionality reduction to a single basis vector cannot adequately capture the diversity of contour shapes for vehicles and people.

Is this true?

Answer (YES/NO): NO